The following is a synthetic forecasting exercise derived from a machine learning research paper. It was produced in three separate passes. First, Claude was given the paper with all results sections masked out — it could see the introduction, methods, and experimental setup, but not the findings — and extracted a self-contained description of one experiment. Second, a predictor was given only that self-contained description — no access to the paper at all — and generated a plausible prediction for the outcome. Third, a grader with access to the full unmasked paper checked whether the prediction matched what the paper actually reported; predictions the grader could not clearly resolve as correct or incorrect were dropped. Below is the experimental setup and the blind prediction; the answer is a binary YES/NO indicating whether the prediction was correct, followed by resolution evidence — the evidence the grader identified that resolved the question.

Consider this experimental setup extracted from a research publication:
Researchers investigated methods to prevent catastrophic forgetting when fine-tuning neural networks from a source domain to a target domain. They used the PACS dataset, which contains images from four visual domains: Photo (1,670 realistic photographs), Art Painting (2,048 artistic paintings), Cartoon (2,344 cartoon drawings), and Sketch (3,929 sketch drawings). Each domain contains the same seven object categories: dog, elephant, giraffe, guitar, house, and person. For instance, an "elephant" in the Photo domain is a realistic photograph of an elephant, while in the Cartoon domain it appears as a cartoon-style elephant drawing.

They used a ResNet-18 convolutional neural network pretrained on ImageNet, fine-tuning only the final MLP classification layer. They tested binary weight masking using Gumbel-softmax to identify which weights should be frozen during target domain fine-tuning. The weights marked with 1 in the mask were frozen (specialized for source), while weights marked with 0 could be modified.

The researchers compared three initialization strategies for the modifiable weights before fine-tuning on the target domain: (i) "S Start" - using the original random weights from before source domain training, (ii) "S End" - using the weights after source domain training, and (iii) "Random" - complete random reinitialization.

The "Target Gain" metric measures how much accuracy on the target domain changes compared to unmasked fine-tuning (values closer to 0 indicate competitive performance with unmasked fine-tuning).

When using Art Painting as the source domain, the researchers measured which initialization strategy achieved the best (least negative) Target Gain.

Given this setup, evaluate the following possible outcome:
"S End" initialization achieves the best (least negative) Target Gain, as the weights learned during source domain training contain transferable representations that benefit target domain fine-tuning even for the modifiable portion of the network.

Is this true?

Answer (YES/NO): NO